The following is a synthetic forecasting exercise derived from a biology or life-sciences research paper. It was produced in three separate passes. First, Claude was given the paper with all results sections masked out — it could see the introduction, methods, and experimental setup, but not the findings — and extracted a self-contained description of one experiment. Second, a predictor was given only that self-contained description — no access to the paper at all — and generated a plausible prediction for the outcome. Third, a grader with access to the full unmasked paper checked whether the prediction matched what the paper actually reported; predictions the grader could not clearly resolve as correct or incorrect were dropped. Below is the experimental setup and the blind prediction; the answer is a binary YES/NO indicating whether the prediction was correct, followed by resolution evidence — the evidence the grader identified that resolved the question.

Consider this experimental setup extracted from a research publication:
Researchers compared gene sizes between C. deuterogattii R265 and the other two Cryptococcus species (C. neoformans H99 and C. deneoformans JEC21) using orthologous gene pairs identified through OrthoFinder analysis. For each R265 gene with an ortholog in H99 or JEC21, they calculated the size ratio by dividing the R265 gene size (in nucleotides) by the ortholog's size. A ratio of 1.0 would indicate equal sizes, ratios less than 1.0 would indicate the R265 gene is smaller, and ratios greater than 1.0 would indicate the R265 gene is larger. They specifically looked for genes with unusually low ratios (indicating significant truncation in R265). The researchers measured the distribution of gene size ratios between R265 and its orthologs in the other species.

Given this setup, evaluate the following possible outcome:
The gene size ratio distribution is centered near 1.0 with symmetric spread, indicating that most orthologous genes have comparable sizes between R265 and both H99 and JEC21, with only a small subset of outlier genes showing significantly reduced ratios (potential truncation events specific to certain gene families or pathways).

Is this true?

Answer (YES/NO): YES